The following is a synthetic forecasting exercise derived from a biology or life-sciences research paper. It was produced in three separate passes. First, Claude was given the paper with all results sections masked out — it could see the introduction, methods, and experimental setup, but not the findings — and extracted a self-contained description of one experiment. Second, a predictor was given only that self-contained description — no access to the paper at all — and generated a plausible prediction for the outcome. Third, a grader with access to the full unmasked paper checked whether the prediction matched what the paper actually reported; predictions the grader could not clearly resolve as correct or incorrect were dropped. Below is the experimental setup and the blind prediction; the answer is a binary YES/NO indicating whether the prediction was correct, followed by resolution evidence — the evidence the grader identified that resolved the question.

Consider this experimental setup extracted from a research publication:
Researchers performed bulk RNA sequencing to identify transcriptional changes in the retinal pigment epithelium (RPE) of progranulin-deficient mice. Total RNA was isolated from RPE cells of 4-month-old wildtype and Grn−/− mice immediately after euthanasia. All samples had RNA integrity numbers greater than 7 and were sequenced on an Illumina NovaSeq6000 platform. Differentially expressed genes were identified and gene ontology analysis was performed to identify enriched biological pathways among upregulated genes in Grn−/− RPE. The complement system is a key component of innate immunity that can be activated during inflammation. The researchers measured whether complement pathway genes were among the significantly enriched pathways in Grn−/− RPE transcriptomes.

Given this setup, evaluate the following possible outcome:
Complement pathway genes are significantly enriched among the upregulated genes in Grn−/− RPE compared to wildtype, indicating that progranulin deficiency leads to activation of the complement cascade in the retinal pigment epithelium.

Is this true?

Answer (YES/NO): YES